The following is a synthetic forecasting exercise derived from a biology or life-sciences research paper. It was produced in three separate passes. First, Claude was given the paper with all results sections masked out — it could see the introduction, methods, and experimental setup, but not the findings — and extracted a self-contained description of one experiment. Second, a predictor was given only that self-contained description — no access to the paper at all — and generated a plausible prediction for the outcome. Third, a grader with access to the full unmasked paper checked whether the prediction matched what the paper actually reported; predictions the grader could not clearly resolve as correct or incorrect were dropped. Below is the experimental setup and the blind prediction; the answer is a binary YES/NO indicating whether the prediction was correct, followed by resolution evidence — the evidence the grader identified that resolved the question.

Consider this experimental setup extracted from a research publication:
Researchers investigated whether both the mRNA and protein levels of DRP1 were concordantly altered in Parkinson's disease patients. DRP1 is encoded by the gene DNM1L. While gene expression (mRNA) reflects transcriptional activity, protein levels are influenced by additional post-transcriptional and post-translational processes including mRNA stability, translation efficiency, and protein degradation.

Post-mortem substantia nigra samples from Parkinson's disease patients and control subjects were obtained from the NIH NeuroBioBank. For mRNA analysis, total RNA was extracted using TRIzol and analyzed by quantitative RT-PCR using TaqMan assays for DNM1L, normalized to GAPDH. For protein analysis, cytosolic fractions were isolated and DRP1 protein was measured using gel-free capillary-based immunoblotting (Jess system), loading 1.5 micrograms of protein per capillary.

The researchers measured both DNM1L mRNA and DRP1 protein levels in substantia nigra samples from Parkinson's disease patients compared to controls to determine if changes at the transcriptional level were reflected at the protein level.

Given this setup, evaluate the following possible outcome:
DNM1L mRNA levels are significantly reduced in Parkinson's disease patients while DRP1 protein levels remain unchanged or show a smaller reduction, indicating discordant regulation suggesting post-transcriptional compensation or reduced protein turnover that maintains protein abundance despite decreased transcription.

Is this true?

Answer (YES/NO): NO